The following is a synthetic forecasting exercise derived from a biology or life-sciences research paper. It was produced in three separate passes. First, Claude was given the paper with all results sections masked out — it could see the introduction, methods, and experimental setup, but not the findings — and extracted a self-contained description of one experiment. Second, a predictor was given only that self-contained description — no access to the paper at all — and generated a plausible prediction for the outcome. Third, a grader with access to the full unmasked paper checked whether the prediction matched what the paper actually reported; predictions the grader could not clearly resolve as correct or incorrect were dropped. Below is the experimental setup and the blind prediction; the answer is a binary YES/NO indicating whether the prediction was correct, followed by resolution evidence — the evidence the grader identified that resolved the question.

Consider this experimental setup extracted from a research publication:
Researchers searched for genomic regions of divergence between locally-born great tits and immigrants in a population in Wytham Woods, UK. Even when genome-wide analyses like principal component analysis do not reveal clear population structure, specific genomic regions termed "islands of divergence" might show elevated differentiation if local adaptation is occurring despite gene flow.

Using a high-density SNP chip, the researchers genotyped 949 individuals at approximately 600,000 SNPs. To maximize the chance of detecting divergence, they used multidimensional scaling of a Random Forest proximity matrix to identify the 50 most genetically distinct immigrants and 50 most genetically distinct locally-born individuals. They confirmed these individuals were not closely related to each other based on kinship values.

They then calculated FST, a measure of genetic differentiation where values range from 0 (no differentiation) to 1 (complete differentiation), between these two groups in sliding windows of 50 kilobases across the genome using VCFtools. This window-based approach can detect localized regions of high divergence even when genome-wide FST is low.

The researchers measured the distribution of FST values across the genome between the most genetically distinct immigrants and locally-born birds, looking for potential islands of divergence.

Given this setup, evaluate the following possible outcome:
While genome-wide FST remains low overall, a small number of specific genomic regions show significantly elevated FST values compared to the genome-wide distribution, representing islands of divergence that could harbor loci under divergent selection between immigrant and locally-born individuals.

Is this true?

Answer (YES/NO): NO